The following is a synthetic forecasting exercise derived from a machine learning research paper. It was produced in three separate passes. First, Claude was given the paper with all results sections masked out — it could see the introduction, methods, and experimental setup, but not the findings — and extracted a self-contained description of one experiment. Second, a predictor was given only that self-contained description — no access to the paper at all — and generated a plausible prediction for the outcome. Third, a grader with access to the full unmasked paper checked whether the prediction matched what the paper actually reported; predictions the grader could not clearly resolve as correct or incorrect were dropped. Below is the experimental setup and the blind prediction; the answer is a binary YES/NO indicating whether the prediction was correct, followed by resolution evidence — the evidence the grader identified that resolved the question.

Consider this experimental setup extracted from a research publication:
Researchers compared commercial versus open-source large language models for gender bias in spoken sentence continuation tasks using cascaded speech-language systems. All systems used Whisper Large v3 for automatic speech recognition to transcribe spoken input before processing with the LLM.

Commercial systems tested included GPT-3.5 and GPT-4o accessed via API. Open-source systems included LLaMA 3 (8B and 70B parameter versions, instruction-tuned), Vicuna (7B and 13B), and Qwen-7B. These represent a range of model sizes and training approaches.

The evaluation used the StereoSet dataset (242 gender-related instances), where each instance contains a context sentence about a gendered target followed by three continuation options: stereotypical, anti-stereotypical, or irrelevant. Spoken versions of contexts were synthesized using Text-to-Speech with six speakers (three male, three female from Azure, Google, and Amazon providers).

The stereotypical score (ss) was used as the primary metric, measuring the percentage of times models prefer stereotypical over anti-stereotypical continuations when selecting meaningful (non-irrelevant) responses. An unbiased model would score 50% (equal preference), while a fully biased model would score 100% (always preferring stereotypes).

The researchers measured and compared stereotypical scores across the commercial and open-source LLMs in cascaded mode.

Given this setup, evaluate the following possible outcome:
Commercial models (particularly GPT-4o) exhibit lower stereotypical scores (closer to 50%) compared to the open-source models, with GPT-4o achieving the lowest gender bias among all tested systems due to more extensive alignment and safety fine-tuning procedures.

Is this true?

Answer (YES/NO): NO